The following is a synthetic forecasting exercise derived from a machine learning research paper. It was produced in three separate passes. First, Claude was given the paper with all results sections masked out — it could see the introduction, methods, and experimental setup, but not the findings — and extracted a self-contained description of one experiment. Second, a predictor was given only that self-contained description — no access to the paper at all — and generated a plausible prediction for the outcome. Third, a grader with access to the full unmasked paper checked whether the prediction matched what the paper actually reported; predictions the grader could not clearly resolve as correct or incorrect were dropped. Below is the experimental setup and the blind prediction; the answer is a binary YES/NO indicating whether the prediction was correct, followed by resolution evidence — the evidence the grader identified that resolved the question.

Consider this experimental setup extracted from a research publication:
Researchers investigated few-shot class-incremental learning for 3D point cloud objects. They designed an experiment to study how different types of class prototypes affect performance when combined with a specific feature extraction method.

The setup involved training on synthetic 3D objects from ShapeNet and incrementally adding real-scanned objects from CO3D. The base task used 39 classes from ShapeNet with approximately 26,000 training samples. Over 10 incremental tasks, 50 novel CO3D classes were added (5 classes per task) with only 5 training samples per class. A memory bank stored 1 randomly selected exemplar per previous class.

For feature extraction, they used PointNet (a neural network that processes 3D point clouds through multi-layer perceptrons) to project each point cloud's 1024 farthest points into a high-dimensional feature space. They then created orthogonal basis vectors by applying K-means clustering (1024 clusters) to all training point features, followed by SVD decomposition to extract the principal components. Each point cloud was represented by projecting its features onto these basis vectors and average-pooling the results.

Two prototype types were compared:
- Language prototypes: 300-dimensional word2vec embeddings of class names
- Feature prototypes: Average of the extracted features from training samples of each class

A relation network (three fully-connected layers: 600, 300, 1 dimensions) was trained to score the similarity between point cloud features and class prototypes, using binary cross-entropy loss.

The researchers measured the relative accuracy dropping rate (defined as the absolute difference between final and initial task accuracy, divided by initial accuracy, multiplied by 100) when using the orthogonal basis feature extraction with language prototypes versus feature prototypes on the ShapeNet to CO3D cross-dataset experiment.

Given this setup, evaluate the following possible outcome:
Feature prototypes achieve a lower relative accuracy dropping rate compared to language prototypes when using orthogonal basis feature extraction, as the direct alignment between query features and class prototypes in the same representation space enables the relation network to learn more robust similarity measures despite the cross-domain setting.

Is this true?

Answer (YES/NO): NO